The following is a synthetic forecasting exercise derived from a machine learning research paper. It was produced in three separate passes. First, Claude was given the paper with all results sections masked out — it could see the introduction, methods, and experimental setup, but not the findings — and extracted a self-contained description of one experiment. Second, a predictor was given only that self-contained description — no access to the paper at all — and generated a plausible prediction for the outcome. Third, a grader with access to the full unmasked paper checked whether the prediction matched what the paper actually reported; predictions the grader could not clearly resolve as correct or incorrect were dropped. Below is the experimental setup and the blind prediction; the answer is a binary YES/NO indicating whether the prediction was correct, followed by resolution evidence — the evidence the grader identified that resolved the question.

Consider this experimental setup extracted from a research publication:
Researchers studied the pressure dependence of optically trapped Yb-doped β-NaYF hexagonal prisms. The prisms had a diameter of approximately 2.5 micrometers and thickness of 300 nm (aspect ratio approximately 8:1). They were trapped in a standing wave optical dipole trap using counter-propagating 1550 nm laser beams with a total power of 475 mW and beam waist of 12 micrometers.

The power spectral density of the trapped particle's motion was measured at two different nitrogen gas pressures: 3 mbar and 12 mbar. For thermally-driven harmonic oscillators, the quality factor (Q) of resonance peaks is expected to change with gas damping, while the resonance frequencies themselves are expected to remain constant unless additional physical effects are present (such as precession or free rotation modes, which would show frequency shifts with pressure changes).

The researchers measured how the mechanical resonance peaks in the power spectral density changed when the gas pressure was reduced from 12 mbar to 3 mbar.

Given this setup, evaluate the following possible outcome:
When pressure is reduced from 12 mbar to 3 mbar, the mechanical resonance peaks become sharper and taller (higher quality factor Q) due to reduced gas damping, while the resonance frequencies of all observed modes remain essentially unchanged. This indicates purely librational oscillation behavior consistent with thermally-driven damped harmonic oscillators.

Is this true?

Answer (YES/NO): YES